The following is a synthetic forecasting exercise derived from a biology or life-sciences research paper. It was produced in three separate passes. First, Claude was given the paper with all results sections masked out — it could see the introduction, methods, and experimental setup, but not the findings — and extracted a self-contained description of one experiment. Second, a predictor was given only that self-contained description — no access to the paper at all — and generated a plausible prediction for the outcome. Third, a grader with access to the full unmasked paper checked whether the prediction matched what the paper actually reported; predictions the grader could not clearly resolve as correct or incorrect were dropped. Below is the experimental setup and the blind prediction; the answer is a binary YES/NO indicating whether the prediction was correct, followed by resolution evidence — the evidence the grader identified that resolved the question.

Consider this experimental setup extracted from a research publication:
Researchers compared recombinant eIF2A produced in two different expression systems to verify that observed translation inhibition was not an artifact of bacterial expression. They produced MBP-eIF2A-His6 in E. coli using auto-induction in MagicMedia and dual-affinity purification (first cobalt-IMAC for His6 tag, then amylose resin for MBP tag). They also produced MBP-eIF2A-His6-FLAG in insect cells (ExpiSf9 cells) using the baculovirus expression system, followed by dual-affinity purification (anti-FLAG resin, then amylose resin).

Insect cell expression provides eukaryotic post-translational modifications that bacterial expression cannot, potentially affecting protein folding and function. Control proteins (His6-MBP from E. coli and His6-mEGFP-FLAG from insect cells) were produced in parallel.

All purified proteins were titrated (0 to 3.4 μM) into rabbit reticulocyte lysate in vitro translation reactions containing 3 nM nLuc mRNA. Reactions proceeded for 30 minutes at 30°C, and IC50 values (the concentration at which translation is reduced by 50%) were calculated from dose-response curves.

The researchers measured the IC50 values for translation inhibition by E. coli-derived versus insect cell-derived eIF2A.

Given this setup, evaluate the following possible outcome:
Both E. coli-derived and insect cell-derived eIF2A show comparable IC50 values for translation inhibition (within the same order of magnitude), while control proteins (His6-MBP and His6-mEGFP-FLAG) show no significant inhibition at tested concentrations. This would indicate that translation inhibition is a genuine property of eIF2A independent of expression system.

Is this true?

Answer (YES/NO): YES